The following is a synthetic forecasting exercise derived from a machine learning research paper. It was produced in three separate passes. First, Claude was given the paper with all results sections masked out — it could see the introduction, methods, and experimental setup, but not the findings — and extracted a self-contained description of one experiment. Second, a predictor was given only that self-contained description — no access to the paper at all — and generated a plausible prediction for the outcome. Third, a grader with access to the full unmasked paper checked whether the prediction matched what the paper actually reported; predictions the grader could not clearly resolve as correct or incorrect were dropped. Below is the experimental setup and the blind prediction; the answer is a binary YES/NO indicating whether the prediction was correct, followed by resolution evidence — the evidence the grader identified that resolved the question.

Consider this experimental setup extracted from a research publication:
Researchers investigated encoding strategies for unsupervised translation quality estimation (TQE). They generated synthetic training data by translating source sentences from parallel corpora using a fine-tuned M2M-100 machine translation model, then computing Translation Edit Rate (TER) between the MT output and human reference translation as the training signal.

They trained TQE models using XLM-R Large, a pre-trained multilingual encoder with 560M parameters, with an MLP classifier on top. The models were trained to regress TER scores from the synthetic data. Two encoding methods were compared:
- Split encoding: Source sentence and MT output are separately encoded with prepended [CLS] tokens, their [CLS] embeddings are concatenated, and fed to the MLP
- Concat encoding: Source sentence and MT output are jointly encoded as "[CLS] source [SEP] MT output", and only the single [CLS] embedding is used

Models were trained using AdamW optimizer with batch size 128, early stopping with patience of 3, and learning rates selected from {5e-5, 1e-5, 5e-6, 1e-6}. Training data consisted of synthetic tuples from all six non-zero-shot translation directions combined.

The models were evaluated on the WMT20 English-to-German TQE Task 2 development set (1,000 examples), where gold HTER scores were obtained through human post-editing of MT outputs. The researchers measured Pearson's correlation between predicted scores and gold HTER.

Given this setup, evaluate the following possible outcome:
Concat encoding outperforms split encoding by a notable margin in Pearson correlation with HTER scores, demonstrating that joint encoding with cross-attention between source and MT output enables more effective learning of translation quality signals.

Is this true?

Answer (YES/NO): YES